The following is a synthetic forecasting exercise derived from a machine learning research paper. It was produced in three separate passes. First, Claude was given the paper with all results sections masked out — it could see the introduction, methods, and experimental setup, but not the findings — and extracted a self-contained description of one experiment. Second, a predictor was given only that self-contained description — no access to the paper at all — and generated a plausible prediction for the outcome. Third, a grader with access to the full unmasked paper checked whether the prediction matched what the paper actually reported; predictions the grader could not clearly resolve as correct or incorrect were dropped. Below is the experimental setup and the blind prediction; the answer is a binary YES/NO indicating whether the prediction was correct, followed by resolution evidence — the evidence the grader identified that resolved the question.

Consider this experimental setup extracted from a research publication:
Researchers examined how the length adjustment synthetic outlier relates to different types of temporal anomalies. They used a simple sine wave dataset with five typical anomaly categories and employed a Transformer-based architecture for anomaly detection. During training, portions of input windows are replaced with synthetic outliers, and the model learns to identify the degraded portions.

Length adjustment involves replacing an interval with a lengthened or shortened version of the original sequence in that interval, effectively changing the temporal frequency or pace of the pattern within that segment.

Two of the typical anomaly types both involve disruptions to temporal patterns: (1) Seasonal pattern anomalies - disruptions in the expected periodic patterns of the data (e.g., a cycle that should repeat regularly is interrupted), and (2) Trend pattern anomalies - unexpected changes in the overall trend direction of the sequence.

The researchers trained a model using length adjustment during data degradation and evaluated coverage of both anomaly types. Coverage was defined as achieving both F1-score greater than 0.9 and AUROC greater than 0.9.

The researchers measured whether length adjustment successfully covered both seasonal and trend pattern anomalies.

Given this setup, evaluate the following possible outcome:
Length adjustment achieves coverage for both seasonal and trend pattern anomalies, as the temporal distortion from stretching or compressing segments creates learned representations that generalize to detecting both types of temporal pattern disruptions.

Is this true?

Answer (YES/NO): NO